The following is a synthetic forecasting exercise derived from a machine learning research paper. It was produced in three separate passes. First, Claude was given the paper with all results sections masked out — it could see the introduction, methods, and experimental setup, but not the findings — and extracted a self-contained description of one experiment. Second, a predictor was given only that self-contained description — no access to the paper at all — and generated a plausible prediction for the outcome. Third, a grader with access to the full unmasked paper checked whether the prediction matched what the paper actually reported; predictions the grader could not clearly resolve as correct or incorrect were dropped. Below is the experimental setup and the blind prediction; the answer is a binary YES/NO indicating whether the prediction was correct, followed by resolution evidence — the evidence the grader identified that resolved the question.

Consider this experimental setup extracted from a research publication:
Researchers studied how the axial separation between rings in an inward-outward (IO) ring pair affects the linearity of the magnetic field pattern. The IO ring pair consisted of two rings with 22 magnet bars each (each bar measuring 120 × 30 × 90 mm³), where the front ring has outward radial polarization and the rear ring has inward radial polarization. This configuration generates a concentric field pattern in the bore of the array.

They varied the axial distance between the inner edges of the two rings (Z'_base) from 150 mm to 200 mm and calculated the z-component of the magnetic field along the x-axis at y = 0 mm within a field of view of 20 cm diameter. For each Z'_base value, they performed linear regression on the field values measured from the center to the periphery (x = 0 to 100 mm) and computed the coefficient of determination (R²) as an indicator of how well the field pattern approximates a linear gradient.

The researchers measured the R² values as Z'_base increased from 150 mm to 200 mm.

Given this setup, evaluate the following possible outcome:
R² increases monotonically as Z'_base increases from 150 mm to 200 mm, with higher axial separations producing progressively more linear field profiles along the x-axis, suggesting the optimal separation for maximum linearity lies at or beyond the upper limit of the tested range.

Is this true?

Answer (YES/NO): YES